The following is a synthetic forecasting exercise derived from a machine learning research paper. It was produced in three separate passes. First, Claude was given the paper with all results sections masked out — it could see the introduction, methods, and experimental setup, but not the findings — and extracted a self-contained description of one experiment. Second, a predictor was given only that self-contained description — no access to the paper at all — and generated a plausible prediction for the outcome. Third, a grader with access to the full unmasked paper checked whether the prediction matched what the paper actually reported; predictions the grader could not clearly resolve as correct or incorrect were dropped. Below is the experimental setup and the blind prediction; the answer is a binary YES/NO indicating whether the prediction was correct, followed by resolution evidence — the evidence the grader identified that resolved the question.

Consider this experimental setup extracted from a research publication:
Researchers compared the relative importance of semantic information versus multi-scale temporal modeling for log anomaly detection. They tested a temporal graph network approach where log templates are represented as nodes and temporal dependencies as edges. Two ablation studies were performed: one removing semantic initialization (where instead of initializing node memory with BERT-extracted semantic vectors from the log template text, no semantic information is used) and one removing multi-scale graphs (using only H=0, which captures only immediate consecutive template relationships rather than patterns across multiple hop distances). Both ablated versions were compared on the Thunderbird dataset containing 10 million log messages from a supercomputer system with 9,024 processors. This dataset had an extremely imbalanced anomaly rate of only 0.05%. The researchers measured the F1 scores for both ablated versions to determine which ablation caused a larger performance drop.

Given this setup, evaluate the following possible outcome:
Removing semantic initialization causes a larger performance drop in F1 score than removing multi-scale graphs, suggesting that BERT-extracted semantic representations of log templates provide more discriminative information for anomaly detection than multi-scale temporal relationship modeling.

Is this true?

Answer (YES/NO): NO